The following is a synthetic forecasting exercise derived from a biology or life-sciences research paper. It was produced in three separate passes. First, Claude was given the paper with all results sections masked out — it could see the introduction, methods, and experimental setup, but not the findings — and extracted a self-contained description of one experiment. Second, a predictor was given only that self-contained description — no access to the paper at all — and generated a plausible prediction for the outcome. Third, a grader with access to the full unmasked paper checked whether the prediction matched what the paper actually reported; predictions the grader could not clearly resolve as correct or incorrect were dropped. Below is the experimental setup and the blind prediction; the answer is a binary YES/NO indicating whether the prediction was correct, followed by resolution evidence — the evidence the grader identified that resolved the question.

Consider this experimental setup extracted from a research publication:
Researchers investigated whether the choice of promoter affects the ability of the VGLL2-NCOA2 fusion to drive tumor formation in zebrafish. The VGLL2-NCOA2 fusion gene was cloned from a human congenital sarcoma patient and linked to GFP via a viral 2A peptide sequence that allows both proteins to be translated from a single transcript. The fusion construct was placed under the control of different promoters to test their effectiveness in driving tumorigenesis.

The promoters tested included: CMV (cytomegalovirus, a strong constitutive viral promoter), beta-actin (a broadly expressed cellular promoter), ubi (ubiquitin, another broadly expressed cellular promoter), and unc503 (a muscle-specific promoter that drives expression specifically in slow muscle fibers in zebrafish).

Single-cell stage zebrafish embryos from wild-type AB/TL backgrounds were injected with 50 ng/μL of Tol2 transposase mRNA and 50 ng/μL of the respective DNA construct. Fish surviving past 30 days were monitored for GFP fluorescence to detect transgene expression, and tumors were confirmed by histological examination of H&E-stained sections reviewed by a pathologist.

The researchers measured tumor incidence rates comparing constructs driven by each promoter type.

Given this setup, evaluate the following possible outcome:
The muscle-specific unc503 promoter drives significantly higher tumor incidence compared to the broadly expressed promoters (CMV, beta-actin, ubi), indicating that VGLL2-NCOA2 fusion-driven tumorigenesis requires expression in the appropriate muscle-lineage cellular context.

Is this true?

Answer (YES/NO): NO